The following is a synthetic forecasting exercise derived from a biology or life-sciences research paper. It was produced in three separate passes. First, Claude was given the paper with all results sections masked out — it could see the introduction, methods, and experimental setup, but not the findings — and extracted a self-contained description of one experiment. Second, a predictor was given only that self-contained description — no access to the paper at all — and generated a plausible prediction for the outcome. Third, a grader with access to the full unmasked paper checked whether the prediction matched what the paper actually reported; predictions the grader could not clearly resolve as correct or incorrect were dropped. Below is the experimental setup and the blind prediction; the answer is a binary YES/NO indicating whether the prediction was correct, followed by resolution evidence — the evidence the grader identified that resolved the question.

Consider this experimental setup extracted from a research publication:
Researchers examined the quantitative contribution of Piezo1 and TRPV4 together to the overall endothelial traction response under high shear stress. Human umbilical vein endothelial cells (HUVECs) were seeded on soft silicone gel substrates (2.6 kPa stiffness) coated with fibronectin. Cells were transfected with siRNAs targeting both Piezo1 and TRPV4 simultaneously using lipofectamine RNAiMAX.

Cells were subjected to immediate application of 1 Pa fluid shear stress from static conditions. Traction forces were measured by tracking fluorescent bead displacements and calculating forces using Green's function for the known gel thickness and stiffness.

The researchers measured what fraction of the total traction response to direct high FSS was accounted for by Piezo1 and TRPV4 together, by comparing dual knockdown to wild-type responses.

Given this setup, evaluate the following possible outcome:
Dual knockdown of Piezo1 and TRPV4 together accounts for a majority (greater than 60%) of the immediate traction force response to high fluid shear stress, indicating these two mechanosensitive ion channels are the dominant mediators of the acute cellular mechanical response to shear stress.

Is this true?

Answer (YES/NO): YES